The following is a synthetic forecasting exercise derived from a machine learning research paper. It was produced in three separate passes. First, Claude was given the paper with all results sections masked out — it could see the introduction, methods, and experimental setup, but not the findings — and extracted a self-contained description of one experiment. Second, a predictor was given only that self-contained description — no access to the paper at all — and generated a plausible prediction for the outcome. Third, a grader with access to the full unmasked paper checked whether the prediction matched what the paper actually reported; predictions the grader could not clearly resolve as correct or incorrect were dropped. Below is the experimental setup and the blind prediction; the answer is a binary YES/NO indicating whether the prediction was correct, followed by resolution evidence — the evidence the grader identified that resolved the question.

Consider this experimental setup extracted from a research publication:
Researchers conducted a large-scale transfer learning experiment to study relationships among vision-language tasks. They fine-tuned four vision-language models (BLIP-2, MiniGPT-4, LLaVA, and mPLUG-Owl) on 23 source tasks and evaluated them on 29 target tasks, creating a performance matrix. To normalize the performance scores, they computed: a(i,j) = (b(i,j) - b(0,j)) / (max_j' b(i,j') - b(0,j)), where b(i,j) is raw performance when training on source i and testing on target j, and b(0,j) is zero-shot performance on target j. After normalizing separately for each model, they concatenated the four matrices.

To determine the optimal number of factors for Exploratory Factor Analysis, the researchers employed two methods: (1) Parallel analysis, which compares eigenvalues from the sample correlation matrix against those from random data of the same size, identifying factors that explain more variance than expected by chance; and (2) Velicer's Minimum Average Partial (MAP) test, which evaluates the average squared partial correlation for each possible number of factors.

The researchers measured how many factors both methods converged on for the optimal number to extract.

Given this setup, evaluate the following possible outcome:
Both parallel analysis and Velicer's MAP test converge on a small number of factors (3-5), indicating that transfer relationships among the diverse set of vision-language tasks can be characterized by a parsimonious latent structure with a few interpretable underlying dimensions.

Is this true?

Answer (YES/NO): NO